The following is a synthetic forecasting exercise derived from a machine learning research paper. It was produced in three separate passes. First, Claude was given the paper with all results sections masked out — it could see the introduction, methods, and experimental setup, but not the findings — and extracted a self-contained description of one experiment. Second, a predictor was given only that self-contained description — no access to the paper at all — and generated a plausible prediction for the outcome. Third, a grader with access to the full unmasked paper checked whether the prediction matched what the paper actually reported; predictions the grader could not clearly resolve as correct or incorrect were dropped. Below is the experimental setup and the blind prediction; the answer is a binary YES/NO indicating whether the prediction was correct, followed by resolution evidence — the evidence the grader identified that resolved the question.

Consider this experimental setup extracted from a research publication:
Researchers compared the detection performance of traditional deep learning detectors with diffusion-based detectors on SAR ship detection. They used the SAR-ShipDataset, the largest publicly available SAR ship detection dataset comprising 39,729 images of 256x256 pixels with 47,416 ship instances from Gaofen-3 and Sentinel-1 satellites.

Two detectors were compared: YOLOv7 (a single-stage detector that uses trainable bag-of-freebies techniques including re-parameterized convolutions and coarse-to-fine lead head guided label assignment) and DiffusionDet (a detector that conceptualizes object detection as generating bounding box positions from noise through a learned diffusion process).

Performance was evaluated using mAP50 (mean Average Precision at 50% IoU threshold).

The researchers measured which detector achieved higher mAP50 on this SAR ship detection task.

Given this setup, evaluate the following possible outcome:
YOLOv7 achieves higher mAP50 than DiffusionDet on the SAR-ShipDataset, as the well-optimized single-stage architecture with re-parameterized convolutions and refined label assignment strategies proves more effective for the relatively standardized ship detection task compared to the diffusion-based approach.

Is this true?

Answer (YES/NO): NO